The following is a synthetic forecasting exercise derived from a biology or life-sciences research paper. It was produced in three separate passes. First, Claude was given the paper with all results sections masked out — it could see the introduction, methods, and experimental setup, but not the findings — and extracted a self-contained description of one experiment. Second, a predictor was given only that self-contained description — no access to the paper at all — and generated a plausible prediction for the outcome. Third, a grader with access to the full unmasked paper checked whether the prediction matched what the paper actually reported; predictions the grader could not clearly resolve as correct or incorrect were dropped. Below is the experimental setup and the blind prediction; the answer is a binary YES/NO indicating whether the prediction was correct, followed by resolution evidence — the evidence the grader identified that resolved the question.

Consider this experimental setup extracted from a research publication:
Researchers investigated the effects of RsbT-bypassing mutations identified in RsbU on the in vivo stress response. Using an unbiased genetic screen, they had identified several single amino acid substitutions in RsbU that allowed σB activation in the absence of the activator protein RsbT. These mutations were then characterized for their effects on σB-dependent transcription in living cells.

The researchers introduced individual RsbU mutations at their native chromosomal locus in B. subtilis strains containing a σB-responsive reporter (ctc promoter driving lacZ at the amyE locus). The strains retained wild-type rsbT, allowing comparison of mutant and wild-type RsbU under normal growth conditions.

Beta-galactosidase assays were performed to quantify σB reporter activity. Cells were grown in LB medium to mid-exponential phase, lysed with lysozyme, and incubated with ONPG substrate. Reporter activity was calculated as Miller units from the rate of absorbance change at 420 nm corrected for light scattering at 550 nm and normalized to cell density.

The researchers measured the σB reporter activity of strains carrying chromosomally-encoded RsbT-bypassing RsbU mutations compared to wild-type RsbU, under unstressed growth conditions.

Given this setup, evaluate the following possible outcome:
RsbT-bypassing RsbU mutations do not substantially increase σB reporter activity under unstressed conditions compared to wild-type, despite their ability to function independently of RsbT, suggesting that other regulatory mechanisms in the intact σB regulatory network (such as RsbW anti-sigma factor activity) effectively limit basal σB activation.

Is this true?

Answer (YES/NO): NO